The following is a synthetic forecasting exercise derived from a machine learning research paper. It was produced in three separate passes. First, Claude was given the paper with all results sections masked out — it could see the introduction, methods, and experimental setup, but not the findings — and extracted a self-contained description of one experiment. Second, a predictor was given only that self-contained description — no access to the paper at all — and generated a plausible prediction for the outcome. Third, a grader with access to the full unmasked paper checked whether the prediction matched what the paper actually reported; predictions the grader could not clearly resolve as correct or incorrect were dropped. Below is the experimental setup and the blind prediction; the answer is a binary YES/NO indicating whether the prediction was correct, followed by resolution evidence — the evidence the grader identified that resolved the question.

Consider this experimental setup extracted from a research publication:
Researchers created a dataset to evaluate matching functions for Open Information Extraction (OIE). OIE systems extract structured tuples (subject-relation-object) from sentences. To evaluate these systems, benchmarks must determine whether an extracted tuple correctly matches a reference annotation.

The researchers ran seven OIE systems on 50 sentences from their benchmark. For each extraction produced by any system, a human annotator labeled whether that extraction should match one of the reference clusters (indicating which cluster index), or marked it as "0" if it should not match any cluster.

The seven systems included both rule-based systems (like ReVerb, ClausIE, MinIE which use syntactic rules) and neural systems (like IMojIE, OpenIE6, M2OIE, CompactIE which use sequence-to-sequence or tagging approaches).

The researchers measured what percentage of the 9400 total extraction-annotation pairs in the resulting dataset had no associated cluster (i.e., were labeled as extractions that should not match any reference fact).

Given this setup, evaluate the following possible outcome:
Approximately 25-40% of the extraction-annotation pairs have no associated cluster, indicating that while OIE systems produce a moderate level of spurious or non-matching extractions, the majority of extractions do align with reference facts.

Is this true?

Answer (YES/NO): NO